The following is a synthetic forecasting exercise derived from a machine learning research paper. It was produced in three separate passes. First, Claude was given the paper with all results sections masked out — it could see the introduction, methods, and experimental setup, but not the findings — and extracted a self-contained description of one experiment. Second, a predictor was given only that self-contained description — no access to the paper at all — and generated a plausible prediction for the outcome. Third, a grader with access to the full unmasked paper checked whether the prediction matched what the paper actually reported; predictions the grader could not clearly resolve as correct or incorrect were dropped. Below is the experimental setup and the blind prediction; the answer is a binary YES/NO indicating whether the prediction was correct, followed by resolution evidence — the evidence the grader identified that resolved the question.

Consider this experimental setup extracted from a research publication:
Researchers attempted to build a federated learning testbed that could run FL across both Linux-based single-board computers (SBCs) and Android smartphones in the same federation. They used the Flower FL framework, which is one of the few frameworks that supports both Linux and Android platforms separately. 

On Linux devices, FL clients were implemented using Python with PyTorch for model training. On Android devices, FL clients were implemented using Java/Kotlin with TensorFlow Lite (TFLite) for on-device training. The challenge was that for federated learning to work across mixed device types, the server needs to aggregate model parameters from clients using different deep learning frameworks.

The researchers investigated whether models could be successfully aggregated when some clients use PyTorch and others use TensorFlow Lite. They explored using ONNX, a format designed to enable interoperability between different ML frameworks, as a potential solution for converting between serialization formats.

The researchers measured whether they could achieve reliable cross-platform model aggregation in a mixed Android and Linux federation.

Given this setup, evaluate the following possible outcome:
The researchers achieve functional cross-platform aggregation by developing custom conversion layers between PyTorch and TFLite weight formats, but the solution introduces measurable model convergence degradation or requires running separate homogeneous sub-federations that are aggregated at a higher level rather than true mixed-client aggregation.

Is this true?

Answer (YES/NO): NO